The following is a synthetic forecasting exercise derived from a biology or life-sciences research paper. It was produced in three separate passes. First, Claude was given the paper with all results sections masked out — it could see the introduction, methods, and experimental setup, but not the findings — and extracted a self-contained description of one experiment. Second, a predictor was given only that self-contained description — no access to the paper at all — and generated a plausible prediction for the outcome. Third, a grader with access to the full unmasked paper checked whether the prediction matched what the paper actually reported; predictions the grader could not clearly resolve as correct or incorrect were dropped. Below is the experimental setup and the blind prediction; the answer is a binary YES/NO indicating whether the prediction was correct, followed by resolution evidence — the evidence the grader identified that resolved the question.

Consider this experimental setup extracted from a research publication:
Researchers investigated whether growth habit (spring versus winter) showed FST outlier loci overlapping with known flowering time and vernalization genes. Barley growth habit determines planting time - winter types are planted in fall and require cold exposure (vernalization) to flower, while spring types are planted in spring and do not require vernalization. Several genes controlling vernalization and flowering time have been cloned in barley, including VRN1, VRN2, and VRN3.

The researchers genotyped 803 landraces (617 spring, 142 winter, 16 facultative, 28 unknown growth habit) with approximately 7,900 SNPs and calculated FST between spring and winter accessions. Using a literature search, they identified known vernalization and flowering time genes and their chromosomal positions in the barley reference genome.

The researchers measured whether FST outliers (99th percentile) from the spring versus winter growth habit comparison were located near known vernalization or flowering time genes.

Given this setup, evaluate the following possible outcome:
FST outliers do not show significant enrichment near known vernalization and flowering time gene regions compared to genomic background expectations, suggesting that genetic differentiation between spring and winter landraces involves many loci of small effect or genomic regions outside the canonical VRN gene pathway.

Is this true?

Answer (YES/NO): YES